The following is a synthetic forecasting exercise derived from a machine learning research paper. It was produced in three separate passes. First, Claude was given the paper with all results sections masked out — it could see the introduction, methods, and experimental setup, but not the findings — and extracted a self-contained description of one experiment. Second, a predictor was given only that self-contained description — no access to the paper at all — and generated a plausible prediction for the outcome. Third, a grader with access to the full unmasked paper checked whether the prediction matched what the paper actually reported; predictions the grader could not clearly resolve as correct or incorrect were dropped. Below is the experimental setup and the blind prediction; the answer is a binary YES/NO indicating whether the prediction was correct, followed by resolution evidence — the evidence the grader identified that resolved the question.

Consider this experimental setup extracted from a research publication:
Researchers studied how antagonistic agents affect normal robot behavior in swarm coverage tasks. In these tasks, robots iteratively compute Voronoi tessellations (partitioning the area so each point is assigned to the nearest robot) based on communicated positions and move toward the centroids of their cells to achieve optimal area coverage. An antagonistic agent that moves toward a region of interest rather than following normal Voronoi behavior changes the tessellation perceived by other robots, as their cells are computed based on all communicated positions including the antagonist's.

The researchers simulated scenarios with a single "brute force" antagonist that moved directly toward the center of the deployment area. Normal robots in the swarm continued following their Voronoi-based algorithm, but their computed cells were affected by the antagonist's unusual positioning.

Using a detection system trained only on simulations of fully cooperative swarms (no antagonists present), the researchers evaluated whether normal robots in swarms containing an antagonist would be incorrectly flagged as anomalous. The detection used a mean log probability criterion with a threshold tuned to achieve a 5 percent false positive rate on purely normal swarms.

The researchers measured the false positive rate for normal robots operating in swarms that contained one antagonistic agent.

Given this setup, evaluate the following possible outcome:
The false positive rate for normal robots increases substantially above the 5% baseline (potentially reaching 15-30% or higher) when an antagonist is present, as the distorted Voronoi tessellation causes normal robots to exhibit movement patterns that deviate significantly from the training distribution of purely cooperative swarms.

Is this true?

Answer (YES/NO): NO